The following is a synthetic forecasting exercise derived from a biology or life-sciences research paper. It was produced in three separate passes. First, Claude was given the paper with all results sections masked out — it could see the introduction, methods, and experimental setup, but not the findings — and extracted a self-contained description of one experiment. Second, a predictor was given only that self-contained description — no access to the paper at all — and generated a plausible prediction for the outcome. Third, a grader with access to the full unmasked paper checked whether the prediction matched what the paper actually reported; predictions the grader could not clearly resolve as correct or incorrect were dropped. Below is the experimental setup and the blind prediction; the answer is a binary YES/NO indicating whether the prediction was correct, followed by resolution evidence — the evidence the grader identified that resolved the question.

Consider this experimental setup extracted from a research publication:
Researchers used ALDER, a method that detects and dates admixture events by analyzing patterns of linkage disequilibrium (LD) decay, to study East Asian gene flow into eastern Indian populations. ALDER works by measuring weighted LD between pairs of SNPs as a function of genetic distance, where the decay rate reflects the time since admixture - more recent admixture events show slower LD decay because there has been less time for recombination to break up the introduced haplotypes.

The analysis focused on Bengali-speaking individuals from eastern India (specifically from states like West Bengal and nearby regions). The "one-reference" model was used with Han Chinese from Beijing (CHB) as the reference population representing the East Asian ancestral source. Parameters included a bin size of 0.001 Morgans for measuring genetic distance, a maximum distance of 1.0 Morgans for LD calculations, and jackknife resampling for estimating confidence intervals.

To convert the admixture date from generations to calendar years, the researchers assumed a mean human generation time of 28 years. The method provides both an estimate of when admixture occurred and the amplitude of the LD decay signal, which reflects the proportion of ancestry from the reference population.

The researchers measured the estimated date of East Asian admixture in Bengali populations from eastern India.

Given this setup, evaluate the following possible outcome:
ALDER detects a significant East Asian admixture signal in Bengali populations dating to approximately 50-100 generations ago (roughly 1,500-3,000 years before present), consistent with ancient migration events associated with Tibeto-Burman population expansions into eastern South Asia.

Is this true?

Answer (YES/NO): NO